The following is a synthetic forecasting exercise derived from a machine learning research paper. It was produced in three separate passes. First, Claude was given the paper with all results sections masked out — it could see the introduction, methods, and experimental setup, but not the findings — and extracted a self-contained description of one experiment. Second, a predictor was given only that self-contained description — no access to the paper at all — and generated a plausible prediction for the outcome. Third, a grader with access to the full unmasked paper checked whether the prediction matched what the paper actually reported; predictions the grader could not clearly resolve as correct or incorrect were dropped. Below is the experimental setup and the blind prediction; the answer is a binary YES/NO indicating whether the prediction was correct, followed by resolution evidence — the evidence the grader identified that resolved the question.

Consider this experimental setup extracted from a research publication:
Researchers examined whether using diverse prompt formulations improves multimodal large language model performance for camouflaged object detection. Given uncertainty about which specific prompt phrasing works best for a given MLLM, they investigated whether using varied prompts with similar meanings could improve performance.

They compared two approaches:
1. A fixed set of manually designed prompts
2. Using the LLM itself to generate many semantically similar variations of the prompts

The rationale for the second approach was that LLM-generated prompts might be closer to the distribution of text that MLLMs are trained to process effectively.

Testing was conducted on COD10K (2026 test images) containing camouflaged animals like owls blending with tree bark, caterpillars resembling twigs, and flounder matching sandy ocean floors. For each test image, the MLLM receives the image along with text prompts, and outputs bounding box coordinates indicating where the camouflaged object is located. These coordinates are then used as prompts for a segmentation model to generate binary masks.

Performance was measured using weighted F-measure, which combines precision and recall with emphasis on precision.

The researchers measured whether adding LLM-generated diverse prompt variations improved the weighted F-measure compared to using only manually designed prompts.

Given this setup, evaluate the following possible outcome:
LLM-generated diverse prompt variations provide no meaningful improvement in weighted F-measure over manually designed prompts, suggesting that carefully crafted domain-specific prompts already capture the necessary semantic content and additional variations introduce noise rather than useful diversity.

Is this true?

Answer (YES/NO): NO